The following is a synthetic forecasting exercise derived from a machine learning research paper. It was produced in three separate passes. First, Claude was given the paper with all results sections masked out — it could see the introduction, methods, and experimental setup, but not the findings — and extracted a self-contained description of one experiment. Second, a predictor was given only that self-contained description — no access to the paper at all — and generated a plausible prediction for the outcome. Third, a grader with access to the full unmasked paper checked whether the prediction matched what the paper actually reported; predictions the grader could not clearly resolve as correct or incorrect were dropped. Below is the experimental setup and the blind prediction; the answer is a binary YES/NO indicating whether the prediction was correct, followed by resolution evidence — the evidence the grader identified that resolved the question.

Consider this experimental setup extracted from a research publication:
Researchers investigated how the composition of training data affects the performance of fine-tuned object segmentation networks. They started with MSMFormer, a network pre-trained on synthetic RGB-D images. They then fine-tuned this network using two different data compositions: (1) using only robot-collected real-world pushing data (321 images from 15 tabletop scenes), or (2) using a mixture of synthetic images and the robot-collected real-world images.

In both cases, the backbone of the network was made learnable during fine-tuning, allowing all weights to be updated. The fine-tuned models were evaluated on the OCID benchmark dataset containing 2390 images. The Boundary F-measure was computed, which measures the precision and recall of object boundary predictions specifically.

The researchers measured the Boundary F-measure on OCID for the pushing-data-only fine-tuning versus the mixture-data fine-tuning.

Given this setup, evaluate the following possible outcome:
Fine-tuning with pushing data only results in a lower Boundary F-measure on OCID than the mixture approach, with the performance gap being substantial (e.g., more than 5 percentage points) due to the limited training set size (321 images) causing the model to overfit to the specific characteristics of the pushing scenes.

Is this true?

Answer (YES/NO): YES